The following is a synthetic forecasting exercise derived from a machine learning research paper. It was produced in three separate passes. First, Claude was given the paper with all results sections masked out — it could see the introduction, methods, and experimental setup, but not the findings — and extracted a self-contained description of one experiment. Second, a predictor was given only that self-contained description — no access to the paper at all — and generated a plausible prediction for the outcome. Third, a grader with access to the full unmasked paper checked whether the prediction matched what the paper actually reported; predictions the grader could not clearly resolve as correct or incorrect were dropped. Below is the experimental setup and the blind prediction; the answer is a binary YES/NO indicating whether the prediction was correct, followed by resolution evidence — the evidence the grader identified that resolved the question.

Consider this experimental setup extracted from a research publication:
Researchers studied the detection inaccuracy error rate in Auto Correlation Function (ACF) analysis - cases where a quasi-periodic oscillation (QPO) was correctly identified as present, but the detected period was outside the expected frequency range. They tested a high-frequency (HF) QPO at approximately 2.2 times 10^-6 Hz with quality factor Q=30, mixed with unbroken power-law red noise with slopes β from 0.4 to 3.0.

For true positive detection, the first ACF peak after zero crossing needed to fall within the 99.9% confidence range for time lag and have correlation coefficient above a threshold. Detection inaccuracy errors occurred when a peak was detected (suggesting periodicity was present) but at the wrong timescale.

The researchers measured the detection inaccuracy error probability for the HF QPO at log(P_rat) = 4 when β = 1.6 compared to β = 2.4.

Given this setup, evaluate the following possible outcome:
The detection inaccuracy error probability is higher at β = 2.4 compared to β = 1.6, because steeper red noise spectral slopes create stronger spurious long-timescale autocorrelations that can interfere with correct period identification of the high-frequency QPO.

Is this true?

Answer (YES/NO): YES